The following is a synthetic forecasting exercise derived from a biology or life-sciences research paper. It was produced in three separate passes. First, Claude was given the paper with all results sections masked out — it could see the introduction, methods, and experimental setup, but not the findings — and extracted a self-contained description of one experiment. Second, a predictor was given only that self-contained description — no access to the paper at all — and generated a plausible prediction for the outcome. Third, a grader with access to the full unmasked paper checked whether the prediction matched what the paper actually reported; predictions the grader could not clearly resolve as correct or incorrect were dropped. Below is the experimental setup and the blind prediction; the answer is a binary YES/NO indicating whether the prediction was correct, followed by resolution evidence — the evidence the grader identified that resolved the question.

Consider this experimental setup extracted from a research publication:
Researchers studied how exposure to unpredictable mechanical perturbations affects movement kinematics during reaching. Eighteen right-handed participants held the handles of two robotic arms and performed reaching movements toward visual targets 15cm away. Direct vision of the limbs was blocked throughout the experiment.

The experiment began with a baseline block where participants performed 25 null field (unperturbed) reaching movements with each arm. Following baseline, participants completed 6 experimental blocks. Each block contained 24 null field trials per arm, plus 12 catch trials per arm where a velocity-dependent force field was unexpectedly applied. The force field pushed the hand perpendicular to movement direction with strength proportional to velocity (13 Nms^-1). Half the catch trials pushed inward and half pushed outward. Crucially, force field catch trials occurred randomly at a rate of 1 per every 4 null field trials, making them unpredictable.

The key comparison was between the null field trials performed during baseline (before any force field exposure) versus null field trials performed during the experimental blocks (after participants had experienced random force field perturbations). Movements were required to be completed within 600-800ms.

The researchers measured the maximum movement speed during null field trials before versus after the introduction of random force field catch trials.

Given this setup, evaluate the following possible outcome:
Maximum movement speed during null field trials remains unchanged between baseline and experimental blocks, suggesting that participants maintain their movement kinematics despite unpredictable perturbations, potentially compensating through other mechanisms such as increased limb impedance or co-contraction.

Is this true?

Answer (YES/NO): NO